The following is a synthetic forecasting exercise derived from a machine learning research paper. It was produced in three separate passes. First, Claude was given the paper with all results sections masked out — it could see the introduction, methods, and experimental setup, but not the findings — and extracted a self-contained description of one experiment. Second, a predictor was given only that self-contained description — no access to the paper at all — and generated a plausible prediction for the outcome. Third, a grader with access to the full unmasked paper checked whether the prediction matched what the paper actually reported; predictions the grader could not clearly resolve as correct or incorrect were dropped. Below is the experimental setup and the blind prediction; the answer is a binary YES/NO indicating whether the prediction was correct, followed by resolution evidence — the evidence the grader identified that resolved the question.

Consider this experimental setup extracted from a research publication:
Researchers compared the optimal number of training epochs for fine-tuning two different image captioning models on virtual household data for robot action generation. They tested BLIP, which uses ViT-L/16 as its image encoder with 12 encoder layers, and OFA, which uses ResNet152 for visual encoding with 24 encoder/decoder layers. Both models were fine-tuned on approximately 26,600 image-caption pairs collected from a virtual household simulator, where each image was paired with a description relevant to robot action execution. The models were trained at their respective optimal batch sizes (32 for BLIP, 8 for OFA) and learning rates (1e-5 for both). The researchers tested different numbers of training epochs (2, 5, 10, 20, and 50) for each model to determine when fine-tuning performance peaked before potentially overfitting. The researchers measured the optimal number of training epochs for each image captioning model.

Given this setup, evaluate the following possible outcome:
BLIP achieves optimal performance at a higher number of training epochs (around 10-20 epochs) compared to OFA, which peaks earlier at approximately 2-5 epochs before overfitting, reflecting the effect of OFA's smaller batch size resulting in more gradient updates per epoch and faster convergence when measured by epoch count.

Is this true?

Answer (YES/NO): NO